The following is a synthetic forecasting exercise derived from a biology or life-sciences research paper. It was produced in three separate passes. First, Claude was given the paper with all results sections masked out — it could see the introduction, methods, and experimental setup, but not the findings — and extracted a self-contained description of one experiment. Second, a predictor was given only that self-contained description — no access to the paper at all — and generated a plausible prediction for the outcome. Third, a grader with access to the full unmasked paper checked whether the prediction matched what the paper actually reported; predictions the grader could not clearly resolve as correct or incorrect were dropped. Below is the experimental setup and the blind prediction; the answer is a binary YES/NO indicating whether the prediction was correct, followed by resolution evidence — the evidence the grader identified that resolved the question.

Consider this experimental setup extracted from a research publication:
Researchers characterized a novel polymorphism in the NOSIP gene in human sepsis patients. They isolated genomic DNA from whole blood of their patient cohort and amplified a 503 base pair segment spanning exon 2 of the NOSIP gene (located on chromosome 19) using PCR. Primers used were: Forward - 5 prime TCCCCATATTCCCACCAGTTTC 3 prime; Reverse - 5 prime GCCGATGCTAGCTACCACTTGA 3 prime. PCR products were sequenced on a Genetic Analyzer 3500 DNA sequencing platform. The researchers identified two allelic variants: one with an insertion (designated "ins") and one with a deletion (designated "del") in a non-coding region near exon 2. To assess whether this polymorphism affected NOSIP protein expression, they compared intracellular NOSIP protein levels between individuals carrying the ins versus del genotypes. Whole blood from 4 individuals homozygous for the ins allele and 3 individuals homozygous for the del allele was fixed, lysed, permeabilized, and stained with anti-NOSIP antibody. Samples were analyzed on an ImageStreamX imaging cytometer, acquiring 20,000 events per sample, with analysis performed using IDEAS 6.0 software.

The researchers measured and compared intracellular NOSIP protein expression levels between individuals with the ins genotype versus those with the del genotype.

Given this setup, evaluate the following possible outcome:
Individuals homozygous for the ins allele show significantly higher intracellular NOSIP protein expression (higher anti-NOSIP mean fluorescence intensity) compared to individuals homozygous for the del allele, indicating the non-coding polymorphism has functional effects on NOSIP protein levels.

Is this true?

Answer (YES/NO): NO